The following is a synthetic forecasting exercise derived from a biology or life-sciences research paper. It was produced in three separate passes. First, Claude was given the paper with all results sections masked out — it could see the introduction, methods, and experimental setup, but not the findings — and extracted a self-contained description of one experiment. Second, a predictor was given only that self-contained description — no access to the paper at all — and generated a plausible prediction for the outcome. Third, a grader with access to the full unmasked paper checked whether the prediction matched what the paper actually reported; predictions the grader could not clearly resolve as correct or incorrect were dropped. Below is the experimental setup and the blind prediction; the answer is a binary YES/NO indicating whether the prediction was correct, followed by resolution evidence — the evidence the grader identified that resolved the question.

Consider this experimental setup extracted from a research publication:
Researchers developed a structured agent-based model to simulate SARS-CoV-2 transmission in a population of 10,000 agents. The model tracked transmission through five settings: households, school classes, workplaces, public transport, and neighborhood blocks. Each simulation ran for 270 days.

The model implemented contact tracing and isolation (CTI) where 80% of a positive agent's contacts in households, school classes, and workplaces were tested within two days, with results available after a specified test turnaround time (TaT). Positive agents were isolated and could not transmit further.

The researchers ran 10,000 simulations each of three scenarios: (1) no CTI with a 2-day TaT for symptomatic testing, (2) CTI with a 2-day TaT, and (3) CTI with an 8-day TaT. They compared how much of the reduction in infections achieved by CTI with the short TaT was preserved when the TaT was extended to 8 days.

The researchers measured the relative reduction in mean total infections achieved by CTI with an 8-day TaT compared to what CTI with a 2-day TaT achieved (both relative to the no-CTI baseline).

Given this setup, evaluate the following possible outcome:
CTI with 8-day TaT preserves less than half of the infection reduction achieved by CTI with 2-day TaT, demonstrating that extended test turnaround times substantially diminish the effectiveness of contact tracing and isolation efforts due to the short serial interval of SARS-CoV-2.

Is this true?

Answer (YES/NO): YES